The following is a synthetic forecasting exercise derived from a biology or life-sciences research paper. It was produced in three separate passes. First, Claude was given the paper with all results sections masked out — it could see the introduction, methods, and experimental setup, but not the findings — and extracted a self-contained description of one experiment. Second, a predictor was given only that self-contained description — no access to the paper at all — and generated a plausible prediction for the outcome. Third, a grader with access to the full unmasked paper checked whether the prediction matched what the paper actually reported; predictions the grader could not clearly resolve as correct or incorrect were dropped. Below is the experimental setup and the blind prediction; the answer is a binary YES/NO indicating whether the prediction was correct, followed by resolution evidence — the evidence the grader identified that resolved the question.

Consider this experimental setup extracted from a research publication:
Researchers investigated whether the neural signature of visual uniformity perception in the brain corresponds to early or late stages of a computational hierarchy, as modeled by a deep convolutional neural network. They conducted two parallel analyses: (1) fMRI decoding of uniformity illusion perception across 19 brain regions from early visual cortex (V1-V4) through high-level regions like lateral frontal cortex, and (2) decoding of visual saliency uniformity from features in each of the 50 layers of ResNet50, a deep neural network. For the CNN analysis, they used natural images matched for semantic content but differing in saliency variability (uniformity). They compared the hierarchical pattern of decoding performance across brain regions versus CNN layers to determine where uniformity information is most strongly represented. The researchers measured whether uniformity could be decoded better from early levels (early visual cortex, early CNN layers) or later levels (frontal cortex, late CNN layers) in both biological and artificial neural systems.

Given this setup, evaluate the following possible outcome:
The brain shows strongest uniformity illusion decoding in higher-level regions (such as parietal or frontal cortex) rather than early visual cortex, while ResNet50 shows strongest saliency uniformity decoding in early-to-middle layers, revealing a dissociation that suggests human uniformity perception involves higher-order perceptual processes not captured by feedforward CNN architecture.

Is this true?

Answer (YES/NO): NO